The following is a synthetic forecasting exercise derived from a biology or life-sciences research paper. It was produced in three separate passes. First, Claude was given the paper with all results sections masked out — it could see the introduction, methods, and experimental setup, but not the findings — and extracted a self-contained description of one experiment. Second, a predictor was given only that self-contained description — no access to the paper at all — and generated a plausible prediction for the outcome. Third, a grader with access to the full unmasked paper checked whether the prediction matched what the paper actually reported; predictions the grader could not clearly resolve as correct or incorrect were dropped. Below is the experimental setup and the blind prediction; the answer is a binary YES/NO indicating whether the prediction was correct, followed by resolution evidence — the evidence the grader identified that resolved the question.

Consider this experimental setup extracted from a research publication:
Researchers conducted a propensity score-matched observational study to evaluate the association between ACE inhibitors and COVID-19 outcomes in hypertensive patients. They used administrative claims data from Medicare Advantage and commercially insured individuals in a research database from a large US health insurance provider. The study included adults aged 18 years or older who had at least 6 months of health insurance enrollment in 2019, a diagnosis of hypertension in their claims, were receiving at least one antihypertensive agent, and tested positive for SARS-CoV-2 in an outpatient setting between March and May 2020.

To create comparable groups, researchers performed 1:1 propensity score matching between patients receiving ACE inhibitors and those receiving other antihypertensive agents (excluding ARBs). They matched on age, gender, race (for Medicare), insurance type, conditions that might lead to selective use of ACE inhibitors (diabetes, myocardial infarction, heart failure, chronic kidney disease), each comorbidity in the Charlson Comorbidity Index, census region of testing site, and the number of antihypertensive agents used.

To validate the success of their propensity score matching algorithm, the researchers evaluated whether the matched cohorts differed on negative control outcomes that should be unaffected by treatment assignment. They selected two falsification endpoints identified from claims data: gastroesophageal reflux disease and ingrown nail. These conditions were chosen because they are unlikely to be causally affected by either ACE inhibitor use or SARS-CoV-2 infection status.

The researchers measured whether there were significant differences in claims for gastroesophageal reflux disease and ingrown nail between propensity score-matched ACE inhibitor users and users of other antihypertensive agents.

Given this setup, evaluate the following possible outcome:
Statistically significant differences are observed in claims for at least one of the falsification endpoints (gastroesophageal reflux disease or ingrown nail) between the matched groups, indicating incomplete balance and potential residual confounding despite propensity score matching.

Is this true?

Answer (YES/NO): NO